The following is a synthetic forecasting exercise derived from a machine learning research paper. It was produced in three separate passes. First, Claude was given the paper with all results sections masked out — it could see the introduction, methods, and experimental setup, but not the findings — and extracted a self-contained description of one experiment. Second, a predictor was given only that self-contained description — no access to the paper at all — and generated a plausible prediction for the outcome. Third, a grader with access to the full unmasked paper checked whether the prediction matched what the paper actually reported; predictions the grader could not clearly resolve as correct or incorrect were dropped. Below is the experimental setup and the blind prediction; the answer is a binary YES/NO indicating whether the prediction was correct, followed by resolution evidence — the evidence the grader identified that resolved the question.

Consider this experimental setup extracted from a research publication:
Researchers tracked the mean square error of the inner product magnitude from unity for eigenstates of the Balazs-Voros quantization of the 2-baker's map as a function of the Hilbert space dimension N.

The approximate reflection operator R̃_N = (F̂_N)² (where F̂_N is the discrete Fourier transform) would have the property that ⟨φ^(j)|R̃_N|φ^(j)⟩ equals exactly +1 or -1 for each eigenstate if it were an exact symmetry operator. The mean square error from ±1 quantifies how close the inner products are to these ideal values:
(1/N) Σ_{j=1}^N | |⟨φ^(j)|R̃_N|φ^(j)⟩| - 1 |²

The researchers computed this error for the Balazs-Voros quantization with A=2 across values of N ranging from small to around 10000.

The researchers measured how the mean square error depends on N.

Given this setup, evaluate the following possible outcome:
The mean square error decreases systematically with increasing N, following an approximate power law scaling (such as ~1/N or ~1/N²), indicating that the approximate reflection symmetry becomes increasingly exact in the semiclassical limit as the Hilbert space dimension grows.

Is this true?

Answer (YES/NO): NO